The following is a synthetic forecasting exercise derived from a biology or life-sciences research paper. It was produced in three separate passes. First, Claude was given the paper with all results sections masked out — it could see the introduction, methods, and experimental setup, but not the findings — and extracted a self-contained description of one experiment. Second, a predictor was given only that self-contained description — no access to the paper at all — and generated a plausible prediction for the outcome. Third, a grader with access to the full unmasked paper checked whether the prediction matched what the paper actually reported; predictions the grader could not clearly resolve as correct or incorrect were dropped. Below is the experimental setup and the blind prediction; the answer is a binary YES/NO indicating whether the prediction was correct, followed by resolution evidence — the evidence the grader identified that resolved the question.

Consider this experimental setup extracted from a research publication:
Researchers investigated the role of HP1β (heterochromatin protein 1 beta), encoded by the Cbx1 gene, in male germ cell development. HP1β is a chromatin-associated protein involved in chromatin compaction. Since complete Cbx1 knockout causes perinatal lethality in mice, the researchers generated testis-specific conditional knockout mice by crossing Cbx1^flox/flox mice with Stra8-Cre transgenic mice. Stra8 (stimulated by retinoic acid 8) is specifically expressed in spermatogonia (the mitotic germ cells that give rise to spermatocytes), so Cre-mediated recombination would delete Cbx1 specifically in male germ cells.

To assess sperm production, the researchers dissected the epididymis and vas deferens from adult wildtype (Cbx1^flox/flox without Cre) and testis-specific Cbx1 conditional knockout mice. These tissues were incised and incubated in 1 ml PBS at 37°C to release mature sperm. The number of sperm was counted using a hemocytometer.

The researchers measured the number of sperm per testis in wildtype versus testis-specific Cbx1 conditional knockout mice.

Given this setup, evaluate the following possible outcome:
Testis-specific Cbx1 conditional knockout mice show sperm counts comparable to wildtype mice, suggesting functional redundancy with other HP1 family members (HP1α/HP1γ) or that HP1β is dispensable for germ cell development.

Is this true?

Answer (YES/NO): NO